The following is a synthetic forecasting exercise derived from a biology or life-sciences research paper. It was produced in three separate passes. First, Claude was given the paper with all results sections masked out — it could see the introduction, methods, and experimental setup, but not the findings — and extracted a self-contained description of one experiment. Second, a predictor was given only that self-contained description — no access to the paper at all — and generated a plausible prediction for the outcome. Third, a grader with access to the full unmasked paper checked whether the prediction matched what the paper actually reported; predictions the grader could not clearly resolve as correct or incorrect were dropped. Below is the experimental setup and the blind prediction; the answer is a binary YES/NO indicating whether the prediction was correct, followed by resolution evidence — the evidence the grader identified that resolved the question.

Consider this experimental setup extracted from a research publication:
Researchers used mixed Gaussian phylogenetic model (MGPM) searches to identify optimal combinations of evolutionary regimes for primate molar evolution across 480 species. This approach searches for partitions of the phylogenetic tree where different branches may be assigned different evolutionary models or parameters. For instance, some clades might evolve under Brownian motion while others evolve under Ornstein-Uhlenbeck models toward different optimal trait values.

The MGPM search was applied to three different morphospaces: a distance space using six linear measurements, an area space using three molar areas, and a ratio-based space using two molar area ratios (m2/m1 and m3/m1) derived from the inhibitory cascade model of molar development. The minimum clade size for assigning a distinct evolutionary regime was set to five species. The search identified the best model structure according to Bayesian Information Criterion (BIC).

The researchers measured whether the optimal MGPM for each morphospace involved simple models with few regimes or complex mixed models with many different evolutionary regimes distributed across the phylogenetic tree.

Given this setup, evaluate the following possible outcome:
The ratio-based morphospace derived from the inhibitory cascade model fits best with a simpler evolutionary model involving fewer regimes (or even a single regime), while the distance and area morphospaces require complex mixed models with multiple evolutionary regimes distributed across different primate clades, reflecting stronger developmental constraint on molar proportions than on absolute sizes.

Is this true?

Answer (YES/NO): YES